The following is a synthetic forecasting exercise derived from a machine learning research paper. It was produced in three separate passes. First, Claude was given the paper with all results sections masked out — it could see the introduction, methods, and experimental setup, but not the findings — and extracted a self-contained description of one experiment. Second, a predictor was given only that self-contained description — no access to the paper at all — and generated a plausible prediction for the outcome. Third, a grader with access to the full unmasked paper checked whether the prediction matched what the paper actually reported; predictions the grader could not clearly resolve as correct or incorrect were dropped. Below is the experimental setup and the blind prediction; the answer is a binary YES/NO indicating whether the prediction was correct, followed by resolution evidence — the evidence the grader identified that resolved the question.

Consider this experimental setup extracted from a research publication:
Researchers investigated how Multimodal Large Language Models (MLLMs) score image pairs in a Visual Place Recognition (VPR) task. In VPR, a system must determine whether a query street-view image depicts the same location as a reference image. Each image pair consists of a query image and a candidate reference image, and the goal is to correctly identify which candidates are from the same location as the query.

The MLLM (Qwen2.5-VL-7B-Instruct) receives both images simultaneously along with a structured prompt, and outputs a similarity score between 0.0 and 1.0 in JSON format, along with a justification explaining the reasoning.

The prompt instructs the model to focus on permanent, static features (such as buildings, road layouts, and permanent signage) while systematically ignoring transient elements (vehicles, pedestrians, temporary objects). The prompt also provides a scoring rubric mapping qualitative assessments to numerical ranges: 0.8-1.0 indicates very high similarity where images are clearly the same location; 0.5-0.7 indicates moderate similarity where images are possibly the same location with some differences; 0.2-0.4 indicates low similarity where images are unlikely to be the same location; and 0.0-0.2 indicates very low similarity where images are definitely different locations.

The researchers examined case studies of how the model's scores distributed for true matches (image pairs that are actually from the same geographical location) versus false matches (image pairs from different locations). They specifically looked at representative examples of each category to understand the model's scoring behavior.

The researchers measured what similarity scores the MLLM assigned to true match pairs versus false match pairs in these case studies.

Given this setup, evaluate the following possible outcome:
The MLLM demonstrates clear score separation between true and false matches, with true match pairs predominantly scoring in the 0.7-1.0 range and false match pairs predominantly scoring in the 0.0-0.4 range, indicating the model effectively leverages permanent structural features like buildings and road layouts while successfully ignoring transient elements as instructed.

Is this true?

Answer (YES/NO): NO